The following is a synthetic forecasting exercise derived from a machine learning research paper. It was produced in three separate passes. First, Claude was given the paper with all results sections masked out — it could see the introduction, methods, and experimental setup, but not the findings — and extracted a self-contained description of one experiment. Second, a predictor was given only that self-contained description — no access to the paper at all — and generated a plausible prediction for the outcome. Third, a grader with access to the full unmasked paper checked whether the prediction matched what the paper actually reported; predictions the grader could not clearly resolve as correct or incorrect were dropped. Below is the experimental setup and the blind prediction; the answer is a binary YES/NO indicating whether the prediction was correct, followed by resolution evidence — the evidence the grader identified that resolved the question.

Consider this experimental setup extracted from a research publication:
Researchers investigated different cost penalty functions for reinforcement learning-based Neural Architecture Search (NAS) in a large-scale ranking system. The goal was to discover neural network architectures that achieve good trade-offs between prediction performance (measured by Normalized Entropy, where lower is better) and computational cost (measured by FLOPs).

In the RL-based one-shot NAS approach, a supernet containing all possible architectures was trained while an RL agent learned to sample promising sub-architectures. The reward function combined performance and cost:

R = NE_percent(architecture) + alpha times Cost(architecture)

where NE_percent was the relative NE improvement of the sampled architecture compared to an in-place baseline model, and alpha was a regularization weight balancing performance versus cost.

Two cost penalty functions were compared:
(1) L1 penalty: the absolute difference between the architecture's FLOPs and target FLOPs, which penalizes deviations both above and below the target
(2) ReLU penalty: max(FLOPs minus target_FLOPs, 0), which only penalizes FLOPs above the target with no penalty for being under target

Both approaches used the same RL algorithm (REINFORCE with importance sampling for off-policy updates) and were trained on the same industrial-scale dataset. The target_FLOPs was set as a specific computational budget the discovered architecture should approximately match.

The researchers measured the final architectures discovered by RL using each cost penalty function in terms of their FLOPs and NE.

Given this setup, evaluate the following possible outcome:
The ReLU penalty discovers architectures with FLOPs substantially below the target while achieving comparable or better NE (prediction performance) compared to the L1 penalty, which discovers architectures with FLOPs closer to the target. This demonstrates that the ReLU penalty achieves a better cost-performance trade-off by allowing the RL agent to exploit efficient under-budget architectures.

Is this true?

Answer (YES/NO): NO